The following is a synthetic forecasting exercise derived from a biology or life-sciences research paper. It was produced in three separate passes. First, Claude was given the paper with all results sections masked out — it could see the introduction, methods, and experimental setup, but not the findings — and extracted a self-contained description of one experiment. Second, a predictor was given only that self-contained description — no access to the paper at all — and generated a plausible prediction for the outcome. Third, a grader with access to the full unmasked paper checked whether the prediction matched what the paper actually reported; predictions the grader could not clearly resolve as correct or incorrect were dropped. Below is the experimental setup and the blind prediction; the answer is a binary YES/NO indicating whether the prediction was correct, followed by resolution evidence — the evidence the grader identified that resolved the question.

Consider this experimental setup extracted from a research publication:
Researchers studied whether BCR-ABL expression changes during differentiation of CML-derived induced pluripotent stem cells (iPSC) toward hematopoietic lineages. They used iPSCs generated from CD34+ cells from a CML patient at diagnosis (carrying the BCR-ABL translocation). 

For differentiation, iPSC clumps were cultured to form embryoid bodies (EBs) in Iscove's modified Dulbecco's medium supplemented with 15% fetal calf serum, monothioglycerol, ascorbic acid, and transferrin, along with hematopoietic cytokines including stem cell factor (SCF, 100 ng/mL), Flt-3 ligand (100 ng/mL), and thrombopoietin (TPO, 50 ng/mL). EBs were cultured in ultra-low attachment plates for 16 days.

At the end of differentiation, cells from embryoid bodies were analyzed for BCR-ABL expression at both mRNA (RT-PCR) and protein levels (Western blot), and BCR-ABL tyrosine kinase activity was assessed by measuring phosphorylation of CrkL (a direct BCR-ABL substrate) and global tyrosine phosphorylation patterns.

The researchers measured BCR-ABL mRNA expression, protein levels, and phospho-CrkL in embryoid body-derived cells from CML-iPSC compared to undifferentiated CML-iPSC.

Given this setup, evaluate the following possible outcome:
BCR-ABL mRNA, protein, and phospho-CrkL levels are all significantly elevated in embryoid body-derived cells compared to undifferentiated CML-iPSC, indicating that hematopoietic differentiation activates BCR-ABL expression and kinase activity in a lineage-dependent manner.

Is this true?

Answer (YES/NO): NO